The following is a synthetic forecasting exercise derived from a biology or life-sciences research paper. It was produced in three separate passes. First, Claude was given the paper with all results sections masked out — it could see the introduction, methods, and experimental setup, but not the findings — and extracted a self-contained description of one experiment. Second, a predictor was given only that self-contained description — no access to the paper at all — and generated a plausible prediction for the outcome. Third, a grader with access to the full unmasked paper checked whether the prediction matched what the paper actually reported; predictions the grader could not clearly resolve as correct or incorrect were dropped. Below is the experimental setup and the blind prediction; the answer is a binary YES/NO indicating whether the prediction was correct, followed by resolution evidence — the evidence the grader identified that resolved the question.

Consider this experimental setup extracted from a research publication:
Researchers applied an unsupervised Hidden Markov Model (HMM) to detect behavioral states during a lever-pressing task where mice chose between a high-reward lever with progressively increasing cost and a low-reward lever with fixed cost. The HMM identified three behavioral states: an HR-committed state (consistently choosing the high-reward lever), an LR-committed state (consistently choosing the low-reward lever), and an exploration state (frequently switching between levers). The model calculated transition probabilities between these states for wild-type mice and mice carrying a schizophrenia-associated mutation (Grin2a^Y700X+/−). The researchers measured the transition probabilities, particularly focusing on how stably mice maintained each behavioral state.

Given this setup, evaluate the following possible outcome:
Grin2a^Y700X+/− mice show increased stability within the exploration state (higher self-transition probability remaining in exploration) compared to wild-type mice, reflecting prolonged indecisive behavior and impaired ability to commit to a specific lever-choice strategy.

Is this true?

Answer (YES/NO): NO